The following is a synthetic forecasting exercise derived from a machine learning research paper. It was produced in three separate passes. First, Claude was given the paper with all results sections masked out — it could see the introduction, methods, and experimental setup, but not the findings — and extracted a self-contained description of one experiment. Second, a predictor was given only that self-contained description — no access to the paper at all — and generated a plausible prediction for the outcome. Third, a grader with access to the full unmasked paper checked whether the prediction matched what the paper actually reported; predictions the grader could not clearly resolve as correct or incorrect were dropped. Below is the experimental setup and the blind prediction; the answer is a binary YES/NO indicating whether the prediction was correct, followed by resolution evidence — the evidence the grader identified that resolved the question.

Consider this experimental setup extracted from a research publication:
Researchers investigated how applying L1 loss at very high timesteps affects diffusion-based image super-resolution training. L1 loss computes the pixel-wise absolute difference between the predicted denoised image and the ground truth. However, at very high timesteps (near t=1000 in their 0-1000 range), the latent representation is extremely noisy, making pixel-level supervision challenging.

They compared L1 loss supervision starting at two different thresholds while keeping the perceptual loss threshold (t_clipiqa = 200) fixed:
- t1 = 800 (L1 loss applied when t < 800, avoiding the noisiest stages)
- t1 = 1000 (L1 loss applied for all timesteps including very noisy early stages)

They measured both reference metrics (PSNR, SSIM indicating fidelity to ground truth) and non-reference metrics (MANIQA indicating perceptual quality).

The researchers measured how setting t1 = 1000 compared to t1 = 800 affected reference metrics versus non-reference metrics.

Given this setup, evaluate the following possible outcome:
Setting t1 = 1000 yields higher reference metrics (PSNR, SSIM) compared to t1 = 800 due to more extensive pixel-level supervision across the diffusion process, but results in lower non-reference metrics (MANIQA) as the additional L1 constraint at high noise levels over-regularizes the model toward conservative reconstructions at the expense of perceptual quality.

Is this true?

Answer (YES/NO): YES